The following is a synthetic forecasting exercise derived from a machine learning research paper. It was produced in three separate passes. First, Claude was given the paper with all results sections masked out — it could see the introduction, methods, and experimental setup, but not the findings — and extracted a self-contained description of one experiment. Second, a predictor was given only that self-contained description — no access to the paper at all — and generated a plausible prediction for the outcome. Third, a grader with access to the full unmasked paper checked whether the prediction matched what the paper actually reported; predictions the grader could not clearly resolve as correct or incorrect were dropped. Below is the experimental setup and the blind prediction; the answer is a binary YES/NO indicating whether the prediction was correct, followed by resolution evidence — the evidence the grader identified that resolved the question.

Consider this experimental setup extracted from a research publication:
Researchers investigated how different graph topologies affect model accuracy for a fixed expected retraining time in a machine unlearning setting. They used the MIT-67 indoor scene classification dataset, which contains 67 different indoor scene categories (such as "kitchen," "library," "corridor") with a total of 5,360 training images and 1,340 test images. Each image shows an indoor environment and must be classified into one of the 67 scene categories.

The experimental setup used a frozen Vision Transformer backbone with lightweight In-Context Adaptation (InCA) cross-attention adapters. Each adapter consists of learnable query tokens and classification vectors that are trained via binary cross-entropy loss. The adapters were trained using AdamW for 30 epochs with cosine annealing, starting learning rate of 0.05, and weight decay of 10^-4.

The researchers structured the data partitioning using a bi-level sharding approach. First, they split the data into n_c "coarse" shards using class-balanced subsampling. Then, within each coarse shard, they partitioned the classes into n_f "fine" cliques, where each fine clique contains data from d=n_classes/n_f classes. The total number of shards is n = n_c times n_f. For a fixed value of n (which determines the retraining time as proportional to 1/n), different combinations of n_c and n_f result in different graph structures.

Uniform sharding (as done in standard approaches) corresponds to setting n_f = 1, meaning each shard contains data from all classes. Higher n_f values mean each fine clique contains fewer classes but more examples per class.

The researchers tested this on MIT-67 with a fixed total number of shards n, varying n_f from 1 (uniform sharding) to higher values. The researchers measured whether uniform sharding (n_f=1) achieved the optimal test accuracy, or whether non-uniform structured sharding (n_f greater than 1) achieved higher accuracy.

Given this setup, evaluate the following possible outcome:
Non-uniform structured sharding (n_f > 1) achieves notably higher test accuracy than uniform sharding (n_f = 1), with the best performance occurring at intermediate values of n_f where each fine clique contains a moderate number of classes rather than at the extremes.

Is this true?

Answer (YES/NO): YES